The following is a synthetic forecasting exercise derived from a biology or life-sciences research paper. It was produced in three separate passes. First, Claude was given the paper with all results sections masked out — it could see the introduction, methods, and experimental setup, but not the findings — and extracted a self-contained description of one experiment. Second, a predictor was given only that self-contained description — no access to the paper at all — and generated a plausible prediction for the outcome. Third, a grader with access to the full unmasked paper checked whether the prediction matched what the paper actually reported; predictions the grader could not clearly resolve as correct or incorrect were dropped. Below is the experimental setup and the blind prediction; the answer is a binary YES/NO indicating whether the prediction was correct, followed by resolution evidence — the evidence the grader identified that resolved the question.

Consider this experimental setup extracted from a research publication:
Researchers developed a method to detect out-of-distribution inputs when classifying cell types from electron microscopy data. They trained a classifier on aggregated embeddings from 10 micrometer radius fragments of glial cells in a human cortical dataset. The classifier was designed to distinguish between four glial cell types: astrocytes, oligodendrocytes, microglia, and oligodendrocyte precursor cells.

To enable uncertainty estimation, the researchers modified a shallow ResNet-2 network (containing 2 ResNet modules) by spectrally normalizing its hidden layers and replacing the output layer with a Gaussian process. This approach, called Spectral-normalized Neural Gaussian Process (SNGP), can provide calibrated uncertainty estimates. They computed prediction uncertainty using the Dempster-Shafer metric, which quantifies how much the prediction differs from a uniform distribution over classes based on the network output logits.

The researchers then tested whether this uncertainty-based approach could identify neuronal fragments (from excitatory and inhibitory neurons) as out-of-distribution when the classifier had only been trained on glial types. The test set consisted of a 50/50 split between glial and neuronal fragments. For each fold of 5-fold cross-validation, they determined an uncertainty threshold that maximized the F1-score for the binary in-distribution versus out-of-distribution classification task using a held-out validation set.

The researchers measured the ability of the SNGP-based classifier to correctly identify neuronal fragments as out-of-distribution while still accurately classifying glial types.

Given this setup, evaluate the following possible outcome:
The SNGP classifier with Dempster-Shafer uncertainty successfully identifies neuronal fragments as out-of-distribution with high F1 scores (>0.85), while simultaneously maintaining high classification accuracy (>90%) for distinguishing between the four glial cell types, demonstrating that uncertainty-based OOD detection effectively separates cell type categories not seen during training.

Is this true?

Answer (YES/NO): YES